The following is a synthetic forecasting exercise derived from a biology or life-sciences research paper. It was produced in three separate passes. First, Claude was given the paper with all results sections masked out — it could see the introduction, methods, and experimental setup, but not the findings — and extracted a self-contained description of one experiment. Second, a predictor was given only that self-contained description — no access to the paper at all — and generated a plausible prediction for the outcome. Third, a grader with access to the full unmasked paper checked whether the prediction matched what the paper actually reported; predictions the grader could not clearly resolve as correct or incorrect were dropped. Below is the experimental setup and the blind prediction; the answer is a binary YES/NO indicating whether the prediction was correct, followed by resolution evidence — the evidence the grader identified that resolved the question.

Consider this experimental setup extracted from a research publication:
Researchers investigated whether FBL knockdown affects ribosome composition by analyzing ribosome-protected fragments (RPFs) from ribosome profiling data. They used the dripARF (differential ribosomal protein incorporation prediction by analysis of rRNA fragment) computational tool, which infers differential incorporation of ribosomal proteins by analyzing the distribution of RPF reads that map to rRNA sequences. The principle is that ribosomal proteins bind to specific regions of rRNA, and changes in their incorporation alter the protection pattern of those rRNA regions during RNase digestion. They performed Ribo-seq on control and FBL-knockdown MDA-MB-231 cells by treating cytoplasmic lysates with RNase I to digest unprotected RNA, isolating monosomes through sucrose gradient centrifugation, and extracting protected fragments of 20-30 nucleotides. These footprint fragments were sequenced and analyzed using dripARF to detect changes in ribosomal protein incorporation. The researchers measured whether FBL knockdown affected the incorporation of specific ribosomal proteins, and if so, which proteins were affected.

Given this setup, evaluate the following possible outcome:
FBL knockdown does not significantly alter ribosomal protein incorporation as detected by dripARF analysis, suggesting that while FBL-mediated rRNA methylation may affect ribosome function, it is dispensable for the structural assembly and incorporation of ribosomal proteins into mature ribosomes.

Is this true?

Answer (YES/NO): NO